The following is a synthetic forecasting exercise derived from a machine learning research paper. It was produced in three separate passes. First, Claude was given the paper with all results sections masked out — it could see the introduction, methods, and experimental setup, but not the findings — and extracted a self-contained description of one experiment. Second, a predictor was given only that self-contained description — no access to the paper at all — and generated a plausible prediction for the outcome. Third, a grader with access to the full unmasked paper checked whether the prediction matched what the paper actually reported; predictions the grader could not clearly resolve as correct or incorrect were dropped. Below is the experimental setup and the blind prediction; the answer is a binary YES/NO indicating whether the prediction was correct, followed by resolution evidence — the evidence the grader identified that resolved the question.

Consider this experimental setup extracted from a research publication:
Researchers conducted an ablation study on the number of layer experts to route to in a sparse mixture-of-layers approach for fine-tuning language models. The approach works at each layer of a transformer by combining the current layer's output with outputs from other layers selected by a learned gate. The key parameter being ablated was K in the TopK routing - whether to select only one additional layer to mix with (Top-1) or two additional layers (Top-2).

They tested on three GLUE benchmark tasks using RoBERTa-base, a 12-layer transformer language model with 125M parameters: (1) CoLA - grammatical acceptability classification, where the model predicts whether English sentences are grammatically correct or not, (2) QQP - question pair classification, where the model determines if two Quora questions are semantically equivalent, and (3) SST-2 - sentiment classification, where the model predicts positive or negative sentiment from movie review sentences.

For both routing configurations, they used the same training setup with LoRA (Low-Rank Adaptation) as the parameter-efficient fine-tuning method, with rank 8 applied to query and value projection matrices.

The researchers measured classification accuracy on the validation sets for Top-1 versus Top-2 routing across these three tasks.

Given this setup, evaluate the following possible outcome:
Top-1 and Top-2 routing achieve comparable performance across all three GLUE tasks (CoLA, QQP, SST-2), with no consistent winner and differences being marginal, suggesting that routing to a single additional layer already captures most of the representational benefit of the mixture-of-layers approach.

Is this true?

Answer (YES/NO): NO